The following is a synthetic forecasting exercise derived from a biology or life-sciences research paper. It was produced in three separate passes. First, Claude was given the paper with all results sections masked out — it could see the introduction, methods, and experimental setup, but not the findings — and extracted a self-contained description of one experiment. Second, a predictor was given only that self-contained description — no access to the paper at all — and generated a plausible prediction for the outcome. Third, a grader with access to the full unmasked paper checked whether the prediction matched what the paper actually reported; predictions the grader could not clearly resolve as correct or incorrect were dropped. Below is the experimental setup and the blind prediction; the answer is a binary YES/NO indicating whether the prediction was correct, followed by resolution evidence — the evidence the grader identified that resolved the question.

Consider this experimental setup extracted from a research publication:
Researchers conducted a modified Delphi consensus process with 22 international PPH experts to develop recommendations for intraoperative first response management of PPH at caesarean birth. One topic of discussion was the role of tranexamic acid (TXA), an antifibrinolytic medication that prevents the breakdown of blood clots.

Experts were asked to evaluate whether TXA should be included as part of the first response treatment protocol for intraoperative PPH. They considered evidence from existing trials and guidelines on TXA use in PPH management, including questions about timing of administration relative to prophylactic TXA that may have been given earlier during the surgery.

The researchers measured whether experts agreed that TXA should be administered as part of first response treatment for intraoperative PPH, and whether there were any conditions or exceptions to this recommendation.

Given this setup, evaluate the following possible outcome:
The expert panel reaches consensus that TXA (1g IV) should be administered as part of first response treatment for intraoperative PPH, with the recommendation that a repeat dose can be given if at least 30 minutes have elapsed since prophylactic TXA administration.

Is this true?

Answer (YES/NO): NO